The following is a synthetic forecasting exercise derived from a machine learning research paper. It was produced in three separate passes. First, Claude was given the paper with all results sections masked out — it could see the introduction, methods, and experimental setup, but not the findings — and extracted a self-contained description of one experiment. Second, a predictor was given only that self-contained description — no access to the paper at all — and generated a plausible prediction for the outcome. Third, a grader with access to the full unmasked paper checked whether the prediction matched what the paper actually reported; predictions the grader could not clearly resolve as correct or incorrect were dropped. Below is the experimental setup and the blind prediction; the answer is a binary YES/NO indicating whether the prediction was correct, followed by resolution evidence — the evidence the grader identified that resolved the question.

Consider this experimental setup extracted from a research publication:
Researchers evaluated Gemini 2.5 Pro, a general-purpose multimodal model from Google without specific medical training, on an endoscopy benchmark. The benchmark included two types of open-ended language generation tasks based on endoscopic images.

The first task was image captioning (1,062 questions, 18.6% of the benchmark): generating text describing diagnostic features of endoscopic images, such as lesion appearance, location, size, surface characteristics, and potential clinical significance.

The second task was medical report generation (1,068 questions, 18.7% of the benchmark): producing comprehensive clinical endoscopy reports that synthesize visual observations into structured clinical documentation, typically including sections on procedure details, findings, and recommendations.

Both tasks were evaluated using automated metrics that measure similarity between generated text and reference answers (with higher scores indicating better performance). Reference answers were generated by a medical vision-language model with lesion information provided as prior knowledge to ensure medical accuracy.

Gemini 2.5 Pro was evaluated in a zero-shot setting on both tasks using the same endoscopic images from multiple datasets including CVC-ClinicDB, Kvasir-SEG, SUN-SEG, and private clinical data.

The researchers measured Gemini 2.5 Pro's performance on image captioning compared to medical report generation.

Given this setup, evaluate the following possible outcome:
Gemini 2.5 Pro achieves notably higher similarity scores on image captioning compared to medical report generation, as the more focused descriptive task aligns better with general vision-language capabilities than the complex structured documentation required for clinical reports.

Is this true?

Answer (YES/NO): YES